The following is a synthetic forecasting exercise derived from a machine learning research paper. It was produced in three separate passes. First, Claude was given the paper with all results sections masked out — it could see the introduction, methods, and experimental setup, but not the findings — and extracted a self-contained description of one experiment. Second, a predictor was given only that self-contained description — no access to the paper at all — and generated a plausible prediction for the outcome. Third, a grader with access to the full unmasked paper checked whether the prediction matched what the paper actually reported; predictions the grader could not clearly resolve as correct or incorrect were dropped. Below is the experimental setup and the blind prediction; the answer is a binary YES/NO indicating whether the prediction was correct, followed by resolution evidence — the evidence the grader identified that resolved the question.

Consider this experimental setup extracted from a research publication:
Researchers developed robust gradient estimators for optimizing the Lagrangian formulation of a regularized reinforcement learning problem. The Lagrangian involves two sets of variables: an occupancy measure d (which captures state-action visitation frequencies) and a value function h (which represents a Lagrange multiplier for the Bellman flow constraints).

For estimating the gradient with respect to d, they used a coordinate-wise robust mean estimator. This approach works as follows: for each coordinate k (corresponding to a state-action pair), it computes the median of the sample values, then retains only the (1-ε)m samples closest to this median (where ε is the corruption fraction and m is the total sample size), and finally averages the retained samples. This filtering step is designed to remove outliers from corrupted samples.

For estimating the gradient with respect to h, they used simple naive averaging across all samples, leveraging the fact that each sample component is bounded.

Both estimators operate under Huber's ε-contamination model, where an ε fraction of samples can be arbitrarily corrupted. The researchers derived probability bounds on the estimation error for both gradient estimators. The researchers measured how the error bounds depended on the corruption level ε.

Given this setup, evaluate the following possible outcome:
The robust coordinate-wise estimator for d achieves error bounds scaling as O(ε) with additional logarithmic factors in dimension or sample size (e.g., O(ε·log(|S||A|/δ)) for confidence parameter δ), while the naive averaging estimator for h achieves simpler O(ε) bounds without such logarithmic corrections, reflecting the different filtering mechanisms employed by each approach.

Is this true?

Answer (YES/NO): NO